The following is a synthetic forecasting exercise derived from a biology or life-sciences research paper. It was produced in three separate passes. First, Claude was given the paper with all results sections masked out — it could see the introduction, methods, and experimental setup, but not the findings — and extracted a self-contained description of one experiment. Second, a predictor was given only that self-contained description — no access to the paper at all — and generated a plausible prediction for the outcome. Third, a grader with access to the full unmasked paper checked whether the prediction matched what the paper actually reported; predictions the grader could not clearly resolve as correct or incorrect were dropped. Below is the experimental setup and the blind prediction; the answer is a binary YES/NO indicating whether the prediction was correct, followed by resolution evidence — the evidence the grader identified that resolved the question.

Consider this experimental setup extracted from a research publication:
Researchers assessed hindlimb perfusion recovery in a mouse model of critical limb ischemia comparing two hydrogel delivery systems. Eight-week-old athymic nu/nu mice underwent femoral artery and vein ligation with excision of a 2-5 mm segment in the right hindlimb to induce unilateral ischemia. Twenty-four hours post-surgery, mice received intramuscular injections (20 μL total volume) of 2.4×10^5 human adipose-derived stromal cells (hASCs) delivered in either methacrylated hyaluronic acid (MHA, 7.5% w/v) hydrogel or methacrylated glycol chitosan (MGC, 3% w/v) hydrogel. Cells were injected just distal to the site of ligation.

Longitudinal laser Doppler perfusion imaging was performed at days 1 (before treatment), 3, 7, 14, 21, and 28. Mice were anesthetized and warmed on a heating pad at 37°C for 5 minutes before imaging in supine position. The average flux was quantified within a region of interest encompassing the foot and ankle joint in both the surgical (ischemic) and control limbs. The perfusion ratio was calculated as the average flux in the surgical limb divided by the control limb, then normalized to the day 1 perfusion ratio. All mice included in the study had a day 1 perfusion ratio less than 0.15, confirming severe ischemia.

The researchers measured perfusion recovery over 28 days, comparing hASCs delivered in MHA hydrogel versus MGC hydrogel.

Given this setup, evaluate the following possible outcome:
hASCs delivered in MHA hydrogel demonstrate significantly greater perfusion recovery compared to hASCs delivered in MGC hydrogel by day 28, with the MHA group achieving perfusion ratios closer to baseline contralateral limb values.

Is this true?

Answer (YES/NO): NO